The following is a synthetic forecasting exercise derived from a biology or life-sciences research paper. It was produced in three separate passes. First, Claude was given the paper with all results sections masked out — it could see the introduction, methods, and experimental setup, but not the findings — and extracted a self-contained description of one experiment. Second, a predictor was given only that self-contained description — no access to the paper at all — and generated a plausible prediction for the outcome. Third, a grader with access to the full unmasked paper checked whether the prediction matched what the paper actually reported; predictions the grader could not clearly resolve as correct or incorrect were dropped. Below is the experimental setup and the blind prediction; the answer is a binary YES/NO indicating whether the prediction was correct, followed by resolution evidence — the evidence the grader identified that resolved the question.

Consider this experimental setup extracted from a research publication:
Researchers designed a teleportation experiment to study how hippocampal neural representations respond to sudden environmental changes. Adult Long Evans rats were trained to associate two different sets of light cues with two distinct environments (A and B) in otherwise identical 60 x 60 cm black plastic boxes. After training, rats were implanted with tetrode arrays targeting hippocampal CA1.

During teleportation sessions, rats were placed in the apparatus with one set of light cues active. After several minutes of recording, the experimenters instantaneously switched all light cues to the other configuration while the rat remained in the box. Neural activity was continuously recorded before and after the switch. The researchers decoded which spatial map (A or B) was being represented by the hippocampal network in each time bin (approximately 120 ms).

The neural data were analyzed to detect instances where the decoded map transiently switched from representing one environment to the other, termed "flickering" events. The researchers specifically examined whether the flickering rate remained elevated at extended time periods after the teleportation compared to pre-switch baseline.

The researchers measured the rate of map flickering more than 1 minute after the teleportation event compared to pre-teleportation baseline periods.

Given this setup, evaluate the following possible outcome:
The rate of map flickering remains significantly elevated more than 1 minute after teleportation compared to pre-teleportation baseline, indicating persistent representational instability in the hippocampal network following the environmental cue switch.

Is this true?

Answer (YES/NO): YES